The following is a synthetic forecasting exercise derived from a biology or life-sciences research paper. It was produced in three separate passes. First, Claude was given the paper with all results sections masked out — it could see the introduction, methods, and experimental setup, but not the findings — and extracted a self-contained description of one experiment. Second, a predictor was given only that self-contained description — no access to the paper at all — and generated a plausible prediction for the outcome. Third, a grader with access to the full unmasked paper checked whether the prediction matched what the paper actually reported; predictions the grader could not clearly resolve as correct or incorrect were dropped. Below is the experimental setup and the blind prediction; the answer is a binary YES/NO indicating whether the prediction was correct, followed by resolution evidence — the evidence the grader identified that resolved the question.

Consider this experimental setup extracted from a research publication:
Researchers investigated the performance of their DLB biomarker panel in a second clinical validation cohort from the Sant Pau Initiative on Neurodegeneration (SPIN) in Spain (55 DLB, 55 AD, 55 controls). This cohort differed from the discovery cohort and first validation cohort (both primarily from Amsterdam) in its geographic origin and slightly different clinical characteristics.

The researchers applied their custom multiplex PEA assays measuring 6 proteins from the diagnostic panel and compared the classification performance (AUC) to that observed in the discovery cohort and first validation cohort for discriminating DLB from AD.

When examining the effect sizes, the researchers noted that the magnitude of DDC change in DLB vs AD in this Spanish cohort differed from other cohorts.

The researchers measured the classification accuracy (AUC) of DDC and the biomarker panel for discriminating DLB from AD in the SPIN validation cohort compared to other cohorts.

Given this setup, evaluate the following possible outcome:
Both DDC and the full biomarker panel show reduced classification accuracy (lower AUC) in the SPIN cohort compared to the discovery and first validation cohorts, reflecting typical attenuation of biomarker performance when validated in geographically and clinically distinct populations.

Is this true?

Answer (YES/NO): YES